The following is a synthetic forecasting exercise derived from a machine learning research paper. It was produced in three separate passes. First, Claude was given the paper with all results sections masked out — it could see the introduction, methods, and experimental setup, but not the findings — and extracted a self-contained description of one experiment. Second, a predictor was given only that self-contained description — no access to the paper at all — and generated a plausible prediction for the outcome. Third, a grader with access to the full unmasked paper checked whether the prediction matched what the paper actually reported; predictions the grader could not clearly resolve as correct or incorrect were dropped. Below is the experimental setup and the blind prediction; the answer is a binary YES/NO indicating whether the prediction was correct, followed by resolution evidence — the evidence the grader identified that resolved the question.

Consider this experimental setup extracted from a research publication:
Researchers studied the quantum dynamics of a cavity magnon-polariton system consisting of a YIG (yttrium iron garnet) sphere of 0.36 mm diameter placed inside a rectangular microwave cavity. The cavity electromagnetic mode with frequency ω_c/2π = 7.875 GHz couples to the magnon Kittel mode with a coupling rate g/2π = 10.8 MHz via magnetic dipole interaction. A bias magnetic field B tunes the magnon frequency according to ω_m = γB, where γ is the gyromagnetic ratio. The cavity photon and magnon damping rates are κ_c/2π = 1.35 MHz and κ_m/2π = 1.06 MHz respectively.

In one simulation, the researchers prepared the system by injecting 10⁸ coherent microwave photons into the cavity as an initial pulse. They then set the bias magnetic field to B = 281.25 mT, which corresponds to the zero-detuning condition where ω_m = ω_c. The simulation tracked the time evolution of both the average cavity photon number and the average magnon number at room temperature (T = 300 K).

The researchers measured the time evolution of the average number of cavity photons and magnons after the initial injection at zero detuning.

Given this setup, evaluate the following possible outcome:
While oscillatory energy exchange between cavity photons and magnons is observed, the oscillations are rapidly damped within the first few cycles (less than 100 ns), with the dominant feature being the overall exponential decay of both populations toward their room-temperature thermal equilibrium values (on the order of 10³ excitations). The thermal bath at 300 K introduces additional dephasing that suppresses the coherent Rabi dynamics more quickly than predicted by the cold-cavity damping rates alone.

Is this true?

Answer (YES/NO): NO